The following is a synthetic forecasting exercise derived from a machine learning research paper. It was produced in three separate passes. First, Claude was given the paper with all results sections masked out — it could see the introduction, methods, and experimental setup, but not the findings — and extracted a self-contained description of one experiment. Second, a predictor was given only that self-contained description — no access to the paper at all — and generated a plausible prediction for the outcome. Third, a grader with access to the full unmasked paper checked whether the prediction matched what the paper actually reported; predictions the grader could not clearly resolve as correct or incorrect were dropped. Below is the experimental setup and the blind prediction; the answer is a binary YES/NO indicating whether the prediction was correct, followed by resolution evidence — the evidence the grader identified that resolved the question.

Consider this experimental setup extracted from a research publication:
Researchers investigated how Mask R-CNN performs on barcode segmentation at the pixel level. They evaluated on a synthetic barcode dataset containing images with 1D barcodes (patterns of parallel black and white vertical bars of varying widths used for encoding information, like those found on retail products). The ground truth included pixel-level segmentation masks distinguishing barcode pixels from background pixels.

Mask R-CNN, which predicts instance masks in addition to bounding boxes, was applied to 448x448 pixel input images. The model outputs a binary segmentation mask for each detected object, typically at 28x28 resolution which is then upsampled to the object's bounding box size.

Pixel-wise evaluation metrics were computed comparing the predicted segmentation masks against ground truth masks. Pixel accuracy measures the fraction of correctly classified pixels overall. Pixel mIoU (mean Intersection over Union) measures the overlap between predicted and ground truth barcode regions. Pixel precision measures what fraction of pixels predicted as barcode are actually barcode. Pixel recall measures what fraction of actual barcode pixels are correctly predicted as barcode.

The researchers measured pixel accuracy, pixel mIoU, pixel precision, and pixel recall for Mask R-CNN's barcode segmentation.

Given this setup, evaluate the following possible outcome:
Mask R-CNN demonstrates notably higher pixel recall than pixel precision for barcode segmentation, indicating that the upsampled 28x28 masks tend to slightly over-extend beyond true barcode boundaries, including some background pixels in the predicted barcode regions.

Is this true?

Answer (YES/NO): NO